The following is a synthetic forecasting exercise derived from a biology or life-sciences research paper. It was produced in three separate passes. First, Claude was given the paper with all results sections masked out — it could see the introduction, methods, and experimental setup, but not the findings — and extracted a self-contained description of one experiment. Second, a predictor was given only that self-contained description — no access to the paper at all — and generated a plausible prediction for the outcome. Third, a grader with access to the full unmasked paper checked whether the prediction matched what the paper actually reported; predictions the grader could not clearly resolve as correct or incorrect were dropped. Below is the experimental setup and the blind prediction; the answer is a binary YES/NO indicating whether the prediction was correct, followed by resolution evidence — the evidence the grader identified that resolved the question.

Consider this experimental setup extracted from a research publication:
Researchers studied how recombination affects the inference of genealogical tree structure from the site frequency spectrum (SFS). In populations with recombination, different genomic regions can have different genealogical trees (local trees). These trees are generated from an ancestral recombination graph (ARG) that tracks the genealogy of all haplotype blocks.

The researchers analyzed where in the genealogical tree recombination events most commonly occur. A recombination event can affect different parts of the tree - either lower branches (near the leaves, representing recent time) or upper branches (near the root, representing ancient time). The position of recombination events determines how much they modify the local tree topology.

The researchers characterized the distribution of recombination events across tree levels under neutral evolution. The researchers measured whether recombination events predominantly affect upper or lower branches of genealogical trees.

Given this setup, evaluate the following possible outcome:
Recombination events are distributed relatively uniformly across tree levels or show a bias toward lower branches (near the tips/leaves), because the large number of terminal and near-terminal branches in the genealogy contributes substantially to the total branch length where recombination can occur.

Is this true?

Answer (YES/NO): YES